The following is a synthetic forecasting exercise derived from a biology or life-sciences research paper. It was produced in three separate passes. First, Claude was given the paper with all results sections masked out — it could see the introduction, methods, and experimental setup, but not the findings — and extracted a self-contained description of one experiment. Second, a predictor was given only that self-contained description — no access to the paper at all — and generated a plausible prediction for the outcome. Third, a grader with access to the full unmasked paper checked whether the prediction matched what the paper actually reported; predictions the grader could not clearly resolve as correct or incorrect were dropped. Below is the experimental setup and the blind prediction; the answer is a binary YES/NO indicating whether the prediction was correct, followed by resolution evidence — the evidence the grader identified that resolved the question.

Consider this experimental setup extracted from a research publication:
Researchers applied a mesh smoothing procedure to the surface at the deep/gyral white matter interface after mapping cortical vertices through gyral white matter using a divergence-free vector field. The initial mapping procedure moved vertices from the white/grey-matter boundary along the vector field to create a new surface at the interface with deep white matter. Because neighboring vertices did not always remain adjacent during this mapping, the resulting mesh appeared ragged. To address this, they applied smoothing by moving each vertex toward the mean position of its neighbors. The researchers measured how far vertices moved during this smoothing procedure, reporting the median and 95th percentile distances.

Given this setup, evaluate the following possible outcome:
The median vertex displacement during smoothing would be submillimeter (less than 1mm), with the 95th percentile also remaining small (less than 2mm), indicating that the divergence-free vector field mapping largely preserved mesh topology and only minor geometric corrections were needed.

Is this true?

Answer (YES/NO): NO